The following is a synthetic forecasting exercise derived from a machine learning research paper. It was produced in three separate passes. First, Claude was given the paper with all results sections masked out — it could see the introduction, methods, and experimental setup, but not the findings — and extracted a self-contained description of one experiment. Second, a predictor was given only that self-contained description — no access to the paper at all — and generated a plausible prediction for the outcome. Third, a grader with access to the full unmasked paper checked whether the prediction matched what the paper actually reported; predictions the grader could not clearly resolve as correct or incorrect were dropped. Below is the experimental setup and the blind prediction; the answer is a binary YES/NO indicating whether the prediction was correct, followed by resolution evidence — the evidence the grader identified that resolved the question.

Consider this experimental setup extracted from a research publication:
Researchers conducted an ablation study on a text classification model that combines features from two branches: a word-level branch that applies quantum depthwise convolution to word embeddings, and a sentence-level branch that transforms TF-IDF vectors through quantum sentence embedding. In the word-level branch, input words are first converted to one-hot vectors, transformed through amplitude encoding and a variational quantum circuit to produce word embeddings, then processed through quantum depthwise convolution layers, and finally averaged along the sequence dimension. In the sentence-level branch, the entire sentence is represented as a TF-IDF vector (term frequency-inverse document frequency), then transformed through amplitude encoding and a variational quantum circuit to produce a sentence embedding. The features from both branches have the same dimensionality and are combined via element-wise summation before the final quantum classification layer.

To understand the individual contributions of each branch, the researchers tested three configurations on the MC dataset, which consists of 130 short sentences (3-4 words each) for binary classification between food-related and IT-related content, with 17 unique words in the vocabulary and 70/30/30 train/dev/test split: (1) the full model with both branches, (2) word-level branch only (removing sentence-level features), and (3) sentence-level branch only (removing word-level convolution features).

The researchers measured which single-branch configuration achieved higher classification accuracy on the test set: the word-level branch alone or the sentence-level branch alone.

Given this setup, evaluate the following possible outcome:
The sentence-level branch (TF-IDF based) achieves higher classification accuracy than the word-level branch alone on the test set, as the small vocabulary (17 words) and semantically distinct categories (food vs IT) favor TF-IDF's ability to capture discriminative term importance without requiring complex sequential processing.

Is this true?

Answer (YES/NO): NO